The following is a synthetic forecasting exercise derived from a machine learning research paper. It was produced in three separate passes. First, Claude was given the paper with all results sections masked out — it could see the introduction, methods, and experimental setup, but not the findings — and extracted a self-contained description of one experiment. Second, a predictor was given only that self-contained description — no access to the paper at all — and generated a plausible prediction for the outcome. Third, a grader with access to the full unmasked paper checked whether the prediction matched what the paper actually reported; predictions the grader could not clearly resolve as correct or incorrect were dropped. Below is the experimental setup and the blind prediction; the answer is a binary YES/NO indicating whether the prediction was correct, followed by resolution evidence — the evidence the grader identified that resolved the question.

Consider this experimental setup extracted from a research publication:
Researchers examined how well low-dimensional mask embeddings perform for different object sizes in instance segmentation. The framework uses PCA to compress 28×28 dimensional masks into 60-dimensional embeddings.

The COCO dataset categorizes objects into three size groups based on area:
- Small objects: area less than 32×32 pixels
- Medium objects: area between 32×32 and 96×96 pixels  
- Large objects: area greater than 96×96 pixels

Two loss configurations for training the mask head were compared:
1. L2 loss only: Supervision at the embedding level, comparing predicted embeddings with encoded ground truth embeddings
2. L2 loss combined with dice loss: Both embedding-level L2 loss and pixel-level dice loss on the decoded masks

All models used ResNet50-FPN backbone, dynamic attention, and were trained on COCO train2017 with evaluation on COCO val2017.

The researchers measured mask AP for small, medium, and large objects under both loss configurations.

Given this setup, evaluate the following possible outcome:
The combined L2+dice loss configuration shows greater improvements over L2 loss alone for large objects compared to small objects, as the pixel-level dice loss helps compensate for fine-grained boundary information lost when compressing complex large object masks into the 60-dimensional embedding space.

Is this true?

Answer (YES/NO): YES